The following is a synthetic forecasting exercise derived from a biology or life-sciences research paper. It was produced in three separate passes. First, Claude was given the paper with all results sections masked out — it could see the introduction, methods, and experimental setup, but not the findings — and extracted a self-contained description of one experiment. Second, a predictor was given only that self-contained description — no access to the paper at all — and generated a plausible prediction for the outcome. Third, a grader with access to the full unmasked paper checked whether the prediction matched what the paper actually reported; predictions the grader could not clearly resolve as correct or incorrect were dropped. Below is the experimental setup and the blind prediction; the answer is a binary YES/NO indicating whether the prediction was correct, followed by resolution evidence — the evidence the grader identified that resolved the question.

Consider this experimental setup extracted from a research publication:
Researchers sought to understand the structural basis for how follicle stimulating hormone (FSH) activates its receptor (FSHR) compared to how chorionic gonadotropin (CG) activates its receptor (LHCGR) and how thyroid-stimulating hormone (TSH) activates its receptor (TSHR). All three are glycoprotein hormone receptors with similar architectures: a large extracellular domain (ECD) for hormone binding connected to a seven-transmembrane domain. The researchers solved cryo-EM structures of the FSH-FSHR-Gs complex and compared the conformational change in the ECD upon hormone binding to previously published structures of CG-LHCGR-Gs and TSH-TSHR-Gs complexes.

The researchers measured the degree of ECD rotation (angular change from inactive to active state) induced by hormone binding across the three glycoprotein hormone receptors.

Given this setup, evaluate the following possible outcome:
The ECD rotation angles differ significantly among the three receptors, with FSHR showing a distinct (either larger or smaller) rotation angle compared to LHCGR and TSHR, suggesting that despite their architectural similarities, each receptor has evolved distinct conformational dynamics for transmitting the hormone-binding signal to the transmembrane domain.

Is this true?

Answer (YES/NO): NO